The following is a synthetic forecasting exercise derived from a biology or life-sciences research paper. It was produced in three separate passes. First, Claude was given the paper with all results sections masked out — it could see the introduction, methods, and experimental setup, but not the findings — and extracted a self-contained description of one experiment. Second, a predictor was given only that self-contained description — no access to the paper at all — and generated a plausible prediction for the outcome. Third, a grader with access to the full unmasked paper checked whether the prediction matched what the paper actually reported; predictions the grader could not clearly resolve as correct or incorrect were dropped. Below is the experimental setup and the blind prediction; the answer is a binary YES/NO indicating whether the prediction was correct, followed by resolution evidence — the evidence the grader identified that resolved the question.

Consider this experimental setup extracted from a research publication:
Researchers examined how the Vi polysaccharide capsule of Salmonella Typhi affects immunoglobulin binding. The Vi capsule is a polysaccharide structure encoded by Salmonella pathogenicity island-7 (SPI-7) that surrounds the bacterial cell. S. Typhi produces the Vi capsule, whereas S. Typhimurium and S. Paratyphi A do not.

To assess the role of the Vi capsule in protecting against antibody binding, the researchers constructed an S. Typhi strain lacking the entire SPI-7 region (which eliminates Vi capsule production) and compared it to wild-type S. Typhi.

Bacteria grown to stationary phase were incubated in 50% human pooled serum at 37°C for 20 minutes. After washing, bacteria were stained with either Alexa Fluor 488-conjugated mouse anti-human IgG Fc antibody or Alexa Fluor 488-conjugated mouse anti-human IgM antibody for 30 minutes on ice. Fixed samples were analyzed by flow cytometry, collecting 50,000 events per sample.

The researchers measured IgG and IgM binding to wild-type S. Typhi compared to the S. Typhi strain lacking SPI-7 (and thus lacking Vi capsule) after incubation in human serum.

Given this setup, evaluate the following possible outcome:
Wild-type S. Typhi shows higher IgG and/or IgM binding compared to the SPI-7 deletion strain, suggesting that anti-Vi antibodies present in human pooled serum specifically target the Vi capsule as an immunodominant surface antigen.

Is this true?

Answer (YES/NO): NO